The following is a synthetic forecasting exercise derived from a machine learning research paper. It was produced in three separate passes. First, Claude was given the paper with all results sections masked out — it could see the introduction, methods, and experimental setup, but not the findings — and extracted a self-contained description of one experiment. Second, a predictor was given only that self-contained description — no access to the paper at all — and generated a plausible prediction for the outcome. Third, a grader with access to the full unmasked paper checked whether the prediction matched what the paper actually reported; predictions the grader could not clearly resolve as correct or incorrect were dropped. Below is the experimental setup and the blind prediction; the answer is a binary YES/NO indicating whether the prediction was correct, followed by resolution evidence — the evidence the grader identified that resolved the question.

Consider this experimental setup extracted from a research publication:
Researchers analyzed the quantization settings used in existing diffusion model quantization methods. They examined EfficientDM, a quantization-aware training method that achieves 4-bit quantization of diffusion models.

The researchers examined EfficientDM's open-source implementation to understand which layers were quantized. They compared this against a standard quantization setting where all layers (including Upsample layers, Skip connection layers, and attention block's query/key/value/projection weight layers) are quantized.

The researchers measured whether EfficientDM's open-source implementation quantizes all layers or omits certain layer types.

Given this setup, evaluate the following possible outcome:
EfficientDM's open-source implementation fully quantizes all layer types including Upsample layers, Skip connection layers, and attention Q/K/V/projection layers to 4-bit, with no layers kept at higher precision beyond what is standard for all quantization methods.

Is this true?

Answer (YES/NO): NO